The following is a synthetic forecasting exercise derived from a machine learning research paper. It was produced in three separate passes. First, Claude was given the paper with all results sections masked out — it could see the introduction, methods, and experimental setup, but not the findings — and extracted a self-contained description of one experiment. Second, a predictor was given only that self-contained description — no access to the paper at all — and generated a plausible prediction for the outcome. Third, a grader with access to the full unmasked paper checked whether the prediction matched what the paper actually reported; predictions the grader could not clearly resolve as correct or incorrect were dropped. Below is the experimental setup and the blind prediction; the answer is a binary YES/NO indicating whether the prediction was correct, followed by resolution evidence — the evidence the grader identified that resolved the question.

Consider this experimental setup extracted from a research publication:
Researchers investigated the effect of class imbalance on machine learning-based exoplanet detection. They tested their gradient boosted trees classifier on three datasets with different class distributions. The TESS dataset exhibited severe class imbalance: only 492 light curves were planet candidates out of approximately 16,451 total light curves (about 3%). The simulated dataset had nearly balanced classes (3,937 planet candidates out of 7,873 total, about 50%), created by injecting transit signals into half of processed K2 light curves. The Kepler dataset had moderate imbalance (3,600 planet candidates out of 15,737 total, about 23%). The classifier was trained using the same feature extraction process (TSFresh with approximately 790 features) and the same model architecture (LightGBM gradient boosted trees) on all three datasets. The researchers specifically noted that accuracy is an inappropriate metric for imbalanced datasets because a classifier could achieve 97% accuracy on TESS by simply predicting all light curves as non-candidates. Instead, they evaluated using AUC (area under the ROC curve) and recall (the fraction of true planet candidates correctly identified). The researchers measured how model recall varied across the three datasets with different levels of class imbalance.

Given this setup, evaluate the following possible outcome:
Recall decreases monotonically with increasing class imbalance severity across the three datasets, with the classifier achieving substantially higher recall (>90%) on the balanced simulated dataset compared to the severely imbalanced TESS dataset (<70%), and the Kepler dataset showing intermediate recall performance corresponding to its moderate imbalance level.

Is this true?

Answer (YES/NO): NO